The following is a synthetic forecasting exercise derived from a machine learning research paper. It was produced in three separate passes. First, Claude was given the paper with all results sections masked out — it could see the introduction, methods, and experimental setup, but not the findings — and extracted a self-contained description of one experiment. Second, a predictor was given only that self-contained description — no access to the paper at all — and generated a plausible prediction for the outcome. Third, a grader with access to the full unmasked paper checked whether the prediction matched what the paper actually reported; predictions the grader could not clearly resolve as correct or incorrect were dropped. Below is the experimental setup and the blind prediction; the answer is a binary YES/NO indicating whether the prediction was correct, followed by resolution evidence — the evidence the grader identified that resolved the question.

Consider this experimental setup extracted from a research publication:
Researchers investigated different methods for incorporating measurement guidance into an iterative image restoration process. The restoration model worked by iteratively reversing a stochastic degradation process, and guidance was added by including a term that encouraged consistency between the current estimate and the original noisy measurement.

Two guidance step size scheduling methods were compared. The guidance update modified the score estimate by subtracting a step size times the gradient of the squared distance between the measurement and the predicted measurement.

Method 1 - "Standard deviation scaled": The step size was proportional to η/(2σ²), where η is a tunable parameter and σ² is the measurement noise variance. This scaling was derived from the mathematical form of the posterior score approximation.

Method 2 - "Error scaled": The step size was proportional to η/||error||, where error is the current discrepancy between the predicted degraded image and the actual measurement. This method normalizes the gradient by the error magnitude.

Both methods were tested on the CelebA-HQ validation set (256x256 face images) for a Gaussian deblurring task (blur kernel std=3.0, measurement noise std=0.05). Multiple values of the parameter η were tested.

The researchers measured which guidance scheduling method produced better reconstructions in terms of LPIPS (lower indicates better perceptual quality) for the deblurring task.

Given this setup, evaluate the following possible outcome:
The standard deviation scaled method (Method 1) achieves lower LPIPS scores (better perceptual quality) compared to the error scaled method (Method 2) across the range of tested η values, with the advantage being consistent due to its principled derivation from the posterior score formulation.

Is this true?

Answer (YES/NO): NO